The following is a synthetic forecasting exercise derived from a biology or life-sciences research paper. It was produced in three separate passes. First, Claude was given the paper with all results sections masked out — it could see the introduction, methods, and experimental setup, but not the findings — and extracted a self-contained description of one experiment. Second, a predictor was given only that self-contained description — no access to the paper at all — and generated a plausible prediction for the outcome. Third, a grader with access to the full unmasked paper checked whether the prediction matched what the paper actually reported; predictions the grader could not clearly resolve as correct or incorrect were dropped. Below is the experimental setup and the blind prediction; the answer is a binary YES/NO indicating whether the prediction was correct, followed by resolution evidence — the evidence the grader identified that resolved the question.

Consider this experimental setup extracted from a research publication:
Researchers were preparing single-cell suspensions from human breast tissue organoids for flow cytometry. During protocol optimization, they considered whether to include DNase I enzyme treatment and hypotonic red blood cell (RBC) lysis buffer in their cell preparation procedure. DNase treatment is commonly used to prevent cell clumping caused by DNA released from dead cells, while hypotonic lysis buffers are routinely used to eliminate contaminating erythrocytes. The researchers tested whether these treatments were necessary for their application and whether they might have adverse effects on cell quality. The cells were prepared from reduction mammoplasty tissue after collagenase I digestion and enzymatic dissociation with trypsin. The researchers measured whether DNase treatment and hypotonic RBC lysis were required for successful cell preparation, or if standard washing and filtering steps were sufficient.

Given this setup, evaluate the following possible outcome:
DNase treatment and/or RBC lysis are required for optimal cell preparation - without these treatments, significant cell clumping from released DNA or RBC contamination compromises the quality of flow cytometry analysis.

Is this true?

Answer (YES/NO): NO